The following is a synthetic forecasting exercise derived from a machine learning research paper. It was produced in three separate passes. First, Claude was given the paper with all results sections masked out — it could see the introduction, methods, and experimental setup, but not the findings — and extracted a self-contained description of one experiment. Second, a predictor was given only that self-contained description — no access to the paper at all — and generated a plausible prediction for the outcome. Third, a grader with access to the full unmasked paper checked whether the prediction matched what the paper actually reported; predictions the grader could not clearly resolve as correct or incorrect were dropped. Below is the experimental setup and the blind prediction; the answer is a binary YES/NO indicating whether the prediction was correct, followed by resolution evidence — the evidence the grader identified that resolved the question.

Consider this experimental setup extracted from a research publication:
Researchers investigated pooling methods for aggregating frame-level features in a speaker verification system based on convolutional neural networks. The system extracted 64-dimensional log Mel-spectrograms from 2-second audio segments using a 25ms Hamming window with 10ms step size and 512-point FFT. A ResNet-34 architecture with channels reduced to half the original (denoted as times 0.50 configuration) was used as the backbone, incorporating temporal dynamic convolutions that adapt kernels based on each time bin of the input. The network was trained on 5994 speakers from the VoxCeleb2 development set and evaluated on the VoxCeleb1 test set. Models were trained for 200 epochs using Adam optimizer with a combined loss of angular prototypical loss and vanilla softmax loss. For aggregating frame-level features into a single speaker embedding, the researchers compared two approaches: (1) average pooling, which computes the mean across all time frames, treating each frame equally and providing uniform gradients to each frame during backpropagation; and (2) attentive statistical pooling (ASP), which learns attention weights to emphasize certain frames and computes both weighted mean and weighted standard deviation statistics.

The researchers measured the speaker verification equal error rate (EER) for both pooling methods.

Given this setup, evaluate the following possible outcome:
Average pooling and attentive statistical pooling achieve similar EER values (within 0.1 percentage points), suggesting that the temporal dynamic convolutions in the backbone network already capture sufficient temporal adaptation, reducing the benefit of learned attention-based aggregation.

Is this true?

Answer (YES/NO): NO